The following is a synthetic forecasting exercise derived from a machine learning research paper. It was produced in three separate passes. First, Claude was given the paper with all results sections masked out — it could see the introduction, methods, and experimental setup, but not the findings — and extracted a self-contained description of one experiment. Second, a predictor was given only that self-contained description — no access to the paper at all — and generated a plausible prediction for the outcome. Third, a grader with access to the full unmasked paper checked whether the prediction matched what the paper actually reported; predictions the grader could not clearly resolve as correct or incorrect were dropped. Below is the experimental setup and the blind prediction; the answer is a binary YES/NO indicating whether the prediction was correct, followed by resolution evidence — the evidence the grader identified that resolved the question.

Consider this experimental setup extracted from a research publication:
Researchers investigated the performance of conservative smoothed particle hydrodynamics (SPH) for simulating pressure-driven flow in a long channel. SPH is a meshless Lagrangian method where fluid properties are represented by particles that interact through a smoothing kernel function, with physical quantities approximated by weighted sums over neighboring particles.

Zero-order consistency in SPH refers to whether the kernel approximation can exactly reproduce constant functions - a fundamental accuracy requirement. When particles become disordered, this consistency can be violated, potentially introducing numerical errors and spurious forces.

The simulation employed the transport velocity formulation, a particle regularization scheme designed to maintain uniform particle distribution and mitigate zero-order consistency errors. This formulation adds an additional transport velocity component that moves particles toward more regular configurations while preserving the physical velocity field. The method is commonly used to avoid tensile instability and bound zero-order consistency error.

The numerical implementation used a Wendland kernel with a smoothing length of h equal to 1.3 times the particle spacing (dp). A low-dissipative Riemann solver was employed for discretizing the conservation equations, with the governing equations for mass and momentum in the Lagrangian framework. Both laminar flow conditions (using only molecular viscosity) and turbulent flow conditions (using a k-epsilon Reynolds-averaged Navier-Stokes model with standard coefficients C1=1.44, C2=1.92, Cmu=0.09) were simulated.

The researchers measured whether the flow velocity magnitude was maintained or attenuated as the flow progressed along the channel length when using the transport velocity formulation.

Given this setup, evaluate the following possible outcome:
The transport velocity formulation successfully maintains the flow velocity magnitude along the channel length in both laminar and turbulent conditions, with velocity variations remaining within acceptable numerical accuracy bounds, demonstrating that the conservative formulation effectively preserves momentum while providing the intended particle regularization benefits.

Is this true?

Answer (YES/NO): NO